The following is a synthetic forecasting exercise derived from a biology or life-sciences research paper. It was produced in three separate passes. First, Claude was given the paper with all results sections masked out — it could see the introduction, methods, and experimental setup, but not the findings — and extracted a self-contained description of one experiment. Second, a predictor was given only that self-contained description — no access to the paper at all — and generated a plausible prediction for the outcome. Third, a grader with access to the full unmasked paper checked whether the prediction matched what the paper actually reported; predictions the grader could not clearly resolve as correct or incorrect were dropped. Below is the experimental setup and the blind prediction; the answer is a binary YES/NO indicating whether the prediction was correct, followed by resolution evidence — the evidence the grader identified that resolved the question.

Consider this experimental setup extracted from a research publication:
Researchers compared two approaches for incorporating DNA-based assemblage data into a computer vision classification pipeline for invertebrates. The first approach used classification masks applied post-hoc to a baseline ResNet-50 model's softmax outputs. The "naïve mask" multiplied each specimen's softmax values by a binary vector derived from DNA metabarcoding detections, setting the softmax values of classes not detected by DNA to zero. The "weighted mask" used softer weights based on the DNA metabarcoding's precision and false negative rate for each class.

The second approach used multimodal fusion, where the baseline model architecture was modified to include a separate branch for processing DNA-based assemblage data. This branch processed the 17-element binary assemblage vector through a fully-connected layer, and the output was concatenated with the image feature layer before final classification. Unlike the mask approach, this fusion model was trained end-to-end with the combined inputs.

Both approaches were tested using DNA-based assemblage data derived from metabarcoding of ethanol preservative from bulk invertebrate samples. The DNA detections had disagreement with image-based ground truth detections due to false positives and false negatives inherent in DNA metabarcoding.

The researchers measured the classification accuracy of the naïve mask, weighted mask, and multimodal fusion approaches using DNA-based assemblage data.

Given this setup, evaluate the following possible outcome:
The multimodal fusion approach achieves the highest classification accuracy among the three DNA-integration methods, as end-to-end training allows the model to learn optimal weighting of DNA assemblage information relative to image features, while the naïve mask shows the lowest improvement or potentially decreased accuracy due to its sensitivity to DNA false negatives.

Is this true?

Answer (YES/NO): YES